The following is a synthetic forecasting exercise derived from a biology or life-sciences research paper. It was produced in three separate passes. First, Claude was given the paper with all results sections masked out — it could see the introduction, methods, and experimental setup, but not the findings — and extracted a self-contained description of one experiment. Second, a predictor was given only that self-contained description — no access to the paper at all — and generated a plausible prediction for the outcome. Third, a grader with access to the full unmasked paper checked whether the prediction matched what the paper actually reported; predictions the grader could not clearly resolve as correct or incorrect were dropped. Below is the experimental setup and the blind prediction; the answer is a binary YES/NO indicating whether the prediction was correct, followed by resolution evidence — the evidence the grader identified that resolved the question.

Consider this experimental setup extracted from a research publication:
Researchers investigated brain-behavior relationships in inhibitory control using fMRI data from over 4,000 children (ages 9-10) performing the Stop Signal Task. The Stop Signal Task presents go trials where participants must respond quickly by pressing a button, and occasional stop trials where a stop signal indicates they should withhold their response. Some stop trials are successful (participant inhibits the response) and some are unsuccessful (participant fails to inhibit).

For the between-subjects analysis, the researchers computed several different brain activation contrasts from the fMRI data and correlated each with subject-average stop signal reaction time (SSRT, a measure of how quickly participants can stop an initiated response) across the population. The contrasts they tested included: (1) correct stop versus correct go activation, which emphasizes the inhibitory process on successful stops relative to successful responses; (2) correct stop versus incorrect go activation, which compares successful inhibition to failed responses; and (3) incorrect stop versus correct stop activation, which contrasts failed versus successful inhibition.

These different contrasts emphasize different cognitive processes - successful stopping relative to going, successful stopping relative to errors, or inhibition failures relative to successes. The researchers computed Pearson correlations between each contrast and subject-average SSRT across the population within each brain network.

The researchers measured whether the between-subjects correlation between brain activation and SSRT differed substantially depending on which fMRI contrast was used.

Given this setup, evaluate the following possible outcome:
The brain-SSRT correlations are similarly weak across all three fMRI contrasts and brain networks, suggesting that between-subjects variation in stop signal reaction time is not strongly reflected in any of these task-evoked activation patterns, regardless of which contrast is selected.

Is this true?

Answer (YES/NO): NO